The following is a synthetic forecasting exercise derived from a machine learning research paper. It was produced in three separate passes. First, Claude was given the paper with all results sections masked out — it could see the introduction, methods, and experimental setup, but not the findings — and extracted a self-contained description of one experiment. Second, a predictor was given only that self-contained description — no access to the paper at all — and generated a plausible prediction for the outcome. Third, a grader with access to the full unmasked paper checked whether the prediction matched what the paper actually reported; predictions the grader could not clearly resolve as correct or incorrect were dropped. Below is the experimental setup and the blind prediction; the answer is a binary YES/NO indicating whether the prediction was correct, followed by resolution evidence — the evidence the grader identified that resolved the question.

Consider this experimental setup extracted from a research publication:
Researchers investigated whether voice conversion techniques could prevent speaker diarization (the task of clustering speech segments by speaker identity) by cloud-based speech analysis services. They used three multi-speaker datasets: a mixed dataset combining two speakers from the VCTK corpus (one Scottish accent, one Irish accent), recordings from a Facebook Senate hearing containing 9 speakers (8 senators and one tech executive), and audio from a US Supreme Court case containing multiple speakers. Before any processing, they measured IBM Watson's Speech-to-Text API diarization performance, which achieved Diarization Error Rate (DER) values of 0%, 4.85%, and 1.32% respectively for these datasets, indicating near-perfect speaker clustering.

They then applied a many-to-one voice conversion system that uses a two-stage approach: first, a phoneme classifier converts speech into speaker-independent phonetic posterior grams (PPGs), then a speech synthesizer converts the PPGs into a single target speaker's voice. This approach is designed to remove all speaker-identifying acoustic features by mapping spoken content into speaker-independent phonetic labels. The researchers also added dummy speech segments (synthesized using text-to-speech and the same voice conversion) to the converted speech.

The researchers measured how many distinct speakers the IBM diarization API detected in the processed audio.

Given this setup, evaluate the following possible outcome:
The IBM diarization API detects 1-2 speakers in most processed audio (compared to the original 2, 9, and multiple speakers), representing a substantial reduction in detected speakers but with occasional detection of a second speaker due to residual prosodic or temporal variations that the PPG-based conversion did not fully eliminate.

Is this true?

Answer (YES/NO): NO